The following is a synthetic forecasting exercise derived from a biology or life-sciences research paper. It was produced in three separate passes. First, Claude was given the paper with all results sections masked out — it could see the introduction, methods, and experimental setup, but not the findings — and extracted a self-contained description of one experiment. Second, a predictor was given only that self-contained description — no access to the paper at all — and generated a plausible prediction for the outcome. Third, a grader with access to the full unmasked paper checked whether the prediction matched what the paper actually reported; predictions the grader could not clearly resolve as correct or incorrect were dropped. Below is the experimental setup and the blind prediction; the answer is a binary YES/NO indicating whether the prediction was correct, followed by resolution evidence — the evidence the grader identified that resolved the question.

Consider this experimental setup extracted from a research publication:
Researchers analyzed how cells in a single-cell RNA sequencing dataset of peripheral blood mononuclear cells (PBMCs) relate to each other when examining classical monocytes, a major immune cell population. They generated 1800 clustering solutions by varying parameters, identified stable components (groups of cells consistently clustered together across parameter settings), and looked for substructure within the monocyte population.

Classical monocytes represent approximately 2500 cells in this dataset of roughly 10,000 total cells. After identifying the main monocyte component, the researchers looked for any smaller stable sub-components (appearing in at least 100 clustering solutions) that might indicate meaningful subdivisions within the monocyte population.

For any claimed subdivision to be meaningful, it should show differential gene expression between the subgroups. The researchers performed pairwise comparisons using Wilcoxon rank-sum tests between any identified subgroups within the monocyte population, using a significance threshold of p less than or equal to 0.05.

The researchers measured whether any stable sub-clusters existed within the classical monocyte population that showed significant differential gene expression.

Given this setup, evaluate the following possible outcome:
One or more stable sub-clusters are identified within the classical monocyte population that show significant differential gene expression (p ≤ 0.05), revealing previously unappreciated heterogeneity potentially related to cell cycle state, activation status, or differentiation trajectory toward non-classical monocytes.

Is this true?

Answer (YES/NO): NO